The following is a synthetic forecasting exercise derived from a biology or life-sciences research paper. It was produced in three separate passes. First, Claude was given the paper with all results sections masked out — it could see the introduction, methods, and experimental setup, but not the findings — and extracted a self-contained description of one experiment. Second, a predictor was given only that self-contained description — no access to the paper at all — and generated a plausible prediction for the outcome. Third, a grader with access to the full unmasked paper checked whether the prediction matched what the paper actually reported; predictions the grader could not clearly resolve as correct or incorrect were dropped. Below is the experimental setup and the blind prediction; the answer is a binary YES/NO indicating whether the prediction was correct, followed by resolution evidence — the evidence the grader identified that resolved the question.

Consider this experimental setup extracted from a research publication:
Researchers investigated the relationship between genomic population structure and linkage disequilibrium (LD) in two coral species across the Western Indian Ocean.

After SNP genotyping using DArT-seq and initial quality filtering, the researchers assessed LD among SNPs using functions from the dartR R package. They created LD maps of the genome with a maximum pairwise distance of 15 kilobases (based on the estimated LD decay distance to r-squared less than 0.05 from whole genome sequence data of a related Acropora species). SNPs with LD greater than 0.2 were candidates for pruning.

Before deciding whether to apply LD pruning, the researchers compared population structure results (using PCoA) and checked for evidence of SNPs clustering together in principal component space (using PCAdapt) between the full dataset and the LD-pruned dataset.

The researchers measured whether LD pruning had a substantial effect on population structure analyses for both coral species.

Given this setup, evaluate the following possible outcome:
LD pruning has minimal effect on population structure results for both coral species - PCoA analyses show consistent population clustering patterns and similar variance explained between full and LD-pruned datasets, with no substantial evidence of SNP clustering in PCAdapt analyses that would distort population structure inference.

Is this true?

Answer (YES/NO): YES